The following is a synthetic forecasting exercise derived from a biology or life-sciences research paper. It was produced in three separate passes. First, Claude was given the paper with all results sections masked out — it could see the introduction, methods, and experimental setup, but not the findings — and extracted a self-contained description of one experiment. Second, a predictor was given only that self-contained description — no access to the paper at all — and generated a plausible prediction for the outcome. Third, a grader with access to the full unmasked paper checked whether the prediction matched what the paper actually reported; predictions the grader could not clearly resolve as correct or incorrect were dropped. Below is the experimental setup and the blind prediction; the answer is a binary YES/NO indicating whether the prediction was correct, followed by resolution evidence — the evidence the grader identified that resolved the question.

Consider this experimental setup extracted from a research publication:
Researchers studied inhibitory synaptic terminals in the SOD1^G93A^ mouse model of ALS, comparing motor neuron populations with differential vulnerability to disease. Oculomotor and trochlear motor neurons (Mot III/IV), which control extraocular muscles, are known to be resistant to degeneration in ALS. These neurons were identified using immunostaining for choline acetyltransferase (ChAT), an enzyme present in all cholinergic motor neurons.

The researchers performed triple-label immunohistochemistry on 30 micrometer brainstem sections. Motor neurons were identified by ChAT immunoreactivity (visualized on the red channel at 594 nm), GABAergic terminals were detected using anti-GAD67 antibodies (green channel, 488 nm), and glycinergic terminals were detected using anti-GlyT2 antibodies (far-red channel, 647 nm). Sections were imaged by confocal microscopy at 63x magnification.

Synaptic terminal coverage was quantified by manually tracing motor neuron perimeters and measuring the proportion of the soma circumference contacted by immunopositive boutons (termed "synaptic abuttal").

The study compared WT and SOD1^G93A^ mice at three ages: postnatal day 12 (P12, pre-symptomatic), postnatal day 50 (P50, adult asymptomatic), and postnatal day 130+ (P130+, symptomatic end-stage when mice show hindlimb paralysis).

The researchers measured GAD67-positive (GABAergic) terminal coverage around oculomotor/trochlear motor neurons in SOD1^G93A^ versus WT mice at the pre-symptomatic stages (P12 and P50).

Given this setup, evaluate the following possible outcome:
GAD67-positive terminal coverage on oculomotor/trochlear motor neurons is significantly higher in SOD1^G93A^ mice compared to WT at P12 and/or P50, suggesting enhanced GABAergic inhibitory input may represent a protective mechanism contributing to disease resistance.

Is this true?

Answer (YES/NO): YES